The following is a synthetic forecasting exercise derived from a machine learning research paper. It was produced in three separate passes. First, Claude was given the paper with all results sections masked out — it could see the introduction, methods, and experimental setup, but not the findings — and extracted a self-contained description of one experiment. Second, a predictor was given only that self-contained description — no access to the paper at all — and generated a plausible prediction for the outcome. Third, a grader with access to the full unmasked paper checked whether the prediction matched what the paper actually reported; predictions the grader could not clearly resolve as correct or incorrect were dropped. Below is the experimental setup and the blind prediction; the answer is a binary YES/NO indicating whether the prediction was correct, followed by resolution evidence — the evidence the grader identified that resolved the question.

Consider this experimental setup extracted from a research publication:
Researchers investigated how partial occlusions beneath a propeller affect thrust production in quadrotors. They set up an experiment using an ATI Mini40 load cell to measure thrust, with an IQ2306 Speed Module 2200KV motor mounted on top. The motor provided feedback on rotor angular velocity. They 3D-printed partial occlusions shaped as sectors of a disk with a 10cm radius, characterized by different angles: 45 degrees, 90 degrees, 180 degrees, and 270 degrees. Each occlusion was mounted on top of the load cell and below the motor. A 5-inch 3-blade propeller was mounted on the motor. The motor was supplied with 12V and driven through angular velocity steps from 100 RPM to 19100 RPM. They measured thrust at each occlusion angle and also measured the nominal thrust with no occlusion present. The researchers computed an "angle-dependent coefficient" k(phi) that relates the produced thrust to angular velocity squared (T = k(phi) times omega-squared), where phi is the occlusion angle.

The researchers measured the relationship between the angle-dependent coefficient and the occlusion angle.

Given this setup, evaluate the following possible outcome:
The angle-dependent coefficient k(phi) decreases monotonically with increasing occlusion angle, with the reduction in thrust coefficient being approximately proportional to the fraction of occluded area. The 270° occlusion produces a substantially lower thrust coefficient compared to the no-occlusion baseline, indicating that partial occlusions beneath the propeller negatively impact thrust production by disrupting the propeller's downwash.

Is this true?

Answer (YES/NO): YES